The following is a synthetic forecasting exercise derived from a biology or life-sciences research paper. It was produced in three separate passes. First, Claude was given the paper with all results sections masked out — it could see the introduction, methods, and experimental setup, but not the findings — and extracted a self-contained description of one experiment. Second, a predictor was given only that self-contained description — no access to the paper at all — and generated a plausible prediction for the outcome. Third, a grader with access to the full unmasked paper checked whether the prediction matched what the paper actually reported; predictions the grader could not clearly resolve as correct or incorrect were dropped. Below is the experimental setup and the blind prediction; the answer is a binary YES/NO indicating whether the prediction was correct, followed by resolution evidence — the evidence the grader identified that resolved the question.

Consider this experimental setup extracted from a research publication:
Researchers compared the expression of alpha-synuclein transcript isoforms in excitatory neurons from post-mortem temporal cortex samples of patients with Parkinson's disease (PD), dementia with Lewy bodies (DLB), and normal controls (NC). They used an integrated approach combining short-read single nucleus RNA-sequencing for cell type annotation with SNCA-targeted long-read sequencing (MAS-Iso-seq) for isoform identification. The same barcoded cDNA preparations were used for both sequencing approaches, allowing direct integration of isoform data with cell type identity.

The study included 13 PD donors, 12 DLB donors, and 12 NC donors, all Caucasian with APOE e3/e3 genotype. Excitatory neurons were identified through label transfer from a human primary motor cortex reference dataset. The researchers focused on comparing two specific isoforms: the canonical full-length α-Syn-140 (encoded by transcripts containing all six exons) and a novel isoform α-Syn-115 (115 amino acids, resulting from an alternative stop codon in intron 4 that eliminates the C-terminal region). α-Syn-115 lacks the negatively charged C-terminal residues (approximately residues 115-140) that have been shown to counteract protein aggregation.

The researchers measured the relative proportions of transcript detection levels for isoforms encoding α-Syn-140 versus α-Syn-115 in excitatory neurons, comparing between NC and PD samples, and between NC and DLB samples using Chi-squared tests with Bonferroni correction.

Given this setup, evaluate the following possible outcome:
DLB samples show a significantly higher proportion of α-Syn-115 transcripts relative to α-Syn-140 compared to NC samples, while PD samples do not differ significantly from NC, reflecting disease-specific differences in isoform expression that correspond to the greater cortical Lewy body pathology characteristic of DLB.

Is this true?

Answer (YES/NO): NO